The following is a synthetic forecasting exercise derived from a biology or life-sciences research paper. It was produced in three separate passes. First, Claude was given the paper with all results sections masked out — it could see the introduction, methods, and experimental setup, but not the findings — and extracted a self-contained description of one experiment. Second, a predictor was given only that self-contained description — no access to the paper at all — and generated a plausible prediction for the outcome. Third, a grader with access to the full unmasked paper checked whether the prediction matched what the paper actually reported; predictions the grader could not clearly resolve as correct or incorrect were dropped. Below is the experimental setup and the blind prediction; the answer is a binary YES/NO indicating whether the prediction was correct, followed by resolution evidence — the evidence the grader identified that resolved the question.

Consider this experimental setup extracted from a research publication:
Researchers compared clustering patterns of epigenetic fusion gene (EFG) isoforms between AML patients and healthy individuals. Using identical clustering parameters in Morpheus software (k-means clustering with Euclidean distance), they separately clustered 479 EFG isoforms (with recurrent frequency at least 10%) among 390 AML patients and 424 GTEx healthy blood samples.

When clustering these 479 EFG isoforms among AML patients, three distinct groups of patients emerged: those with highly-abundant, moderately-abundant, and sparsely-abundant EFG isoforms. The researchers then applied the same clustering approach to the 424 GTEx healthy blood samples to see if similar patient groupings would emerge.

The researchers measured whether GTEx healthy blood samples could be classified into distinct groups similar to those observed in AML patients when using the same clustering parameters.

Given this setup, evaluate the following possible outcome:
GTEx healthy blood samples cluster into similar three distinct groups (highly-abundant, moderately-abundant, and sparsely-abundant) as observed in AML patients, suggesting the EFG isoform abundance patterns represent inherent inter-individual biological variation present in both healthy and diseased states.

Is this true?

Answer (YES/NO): NO